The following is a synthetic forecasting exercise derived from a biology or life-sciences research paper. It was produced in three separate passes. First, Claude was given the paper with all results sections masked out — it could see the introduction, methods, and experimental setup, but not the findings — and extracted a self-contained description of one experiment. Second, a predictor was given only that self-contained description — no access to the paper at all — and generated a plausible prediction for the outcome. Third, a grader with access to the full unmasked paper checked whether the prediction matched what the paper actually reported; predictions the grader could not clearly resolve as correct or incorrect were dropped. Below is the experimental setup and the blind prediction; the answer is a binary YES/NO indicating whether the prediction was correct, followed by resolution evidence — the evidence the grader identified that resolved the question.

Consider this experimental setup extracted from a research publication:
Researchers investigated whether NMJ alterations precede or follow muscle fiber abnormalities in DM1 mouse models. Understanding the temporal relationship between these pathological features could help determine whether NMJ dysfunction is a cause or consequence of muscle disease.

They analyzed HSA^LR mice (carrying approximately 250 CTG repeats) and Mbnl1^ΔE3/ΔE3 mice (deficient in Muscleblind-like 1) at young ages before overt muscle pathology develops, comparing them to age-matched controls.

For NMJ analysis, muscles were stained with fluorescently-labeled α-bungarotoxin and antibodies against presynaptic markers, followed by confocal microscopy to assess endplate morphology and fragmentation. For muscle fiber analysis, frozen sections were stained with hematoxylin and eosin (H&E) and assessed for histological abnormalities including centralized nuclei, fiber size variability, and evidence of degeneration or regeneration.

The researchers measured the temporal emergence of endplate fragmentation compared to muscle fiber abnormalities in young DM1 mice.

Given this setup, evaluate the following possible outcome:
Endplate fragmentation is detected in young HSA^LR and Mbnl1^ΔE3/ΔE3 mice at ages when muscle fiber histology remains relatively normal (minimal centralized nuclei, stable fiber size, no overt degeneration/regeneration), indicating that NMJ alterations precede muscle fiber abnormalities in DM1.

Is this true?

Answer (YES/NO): YES